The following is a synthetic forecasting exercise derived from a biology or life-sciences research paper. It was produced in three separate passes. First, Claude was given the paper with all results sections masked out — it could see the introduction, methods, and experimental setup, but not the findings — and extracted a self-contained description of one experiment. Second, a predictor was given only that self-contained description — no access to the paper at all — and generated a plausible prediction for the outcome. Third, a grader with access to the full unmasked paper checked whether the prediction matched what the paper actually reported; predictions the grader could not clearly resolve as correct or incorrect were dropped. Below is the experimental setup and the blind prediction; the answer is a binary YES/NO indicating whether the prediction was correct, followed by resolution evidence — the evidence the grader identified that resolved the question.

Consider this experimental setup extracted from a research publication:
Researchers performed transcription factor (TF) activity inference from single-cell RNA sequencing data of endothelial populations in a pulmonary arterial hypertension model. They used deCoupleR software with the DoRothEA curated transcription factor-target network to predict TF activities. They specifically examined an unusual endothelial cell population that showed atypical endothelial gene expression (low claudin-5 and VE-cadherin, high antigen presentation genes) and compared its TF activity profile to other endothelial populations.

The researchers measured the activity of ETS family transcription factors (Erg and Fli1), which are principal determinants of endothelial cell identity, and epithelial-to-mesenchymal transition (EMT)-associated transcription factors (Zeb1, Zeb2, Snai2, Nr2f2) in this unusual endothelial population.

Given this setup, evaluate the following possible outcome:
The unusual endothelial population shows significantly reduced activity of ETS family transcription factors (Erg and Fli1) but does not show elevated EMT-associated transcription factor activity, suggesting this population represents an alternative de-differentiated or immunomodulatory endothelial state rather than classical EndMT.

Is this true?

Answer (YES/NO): NO